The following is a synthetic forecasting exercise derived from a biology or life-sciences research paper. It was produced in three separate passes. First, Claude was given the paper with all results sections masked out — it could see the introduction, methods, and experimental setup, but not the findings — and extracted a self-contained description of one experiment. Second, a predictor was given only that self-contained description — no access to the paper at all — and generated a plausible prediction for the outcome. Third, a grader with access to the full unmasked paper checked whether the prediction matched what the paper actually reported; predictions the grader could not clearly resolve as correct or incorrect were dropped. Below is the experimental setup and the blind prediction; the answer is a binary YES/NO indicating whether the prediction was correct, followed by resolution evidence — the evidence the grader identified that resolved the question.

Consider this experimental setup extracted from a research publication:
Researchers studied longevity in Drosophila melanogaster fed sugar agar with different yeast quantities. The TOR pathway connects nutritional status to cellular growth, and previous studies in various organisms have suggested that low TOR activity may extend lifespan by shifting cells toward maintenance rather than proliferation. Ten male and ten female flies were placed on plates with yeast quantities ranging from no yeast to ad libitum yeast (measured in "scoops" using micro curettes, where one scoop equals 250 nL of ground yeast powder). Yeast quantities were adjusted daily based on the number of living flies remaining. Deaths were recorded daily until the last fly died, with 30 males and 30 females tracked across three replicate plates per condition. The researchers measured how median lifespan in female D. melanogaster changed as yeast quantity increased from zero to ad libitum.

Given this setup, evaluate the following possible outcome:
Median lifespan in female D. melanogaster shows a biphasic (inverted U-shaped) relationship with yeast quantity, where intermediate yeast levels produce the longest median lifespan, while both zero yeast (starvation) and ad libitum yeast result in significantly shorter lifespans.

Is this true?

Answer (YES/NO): YES